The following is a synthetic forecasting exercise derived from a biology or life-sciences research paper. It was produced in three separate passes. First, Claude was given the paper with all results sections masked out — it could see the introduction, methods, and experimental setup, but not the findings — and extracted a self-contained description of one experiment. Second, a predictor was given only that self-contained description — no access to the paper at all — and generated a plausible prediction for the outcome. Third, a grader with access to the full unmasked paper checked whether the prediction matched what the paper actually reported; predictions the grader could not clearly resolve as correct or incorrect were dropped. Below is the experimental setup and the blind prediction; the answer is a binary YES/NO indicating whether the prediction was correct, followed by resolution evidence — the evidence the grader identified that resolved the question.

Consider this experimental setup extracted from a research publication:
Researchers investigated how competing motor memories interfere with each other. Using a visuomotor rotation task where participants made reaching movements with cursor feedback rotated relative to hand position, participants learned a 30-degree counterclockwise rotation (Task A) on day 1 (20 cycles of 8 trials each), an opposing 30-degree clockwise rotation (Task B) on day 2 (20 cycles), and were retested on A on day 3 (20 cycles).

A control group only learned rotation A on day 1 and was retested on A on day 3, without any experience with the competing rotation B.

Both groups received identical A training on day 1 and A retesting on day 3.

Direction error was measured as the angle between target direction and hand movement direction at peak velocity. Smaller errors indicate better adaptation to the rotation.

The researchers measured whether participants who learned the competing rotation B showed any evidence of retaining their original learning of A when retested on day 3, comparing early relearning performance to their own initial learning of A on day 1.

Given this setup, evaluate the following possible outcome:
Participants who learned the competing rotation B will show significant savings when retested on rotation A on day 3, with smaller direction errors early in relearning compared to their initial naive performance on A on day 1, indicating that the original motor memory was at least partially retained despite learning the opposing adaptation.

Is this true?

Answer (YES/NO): NO